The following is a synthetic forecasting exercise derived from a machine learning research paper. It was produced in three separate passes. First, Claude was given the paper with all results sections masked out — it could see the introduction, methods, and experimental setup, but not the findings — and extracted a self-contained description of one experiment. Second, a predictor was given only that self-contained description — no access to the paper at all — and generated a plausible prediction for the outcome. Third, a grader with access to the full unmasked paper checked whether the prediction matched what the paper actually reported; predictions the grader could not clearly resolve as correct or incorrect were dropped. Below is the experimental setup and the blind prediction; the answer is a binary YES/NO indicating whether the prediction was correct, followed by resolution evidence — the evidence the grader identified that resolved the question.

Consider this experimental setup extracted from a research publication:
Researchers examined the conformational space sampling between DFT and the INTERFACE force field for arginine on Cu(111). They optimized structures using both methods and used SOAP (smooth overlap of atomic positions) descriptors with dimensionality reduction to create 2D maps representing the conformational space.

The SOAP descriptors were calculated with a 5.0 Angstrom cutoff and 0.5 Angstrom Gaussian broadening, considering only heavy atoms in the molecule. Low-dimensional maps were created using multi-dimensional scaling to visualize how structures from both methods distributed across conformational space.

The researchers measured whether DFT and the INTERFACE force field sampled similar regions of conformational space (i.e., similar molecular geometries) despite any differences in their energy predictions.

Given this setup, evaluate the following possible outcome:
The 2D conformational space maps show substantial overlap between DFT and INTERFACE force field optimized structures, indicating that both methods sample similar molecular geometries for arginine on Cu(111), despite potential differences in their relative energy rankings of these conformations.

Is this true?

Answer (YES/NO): YES